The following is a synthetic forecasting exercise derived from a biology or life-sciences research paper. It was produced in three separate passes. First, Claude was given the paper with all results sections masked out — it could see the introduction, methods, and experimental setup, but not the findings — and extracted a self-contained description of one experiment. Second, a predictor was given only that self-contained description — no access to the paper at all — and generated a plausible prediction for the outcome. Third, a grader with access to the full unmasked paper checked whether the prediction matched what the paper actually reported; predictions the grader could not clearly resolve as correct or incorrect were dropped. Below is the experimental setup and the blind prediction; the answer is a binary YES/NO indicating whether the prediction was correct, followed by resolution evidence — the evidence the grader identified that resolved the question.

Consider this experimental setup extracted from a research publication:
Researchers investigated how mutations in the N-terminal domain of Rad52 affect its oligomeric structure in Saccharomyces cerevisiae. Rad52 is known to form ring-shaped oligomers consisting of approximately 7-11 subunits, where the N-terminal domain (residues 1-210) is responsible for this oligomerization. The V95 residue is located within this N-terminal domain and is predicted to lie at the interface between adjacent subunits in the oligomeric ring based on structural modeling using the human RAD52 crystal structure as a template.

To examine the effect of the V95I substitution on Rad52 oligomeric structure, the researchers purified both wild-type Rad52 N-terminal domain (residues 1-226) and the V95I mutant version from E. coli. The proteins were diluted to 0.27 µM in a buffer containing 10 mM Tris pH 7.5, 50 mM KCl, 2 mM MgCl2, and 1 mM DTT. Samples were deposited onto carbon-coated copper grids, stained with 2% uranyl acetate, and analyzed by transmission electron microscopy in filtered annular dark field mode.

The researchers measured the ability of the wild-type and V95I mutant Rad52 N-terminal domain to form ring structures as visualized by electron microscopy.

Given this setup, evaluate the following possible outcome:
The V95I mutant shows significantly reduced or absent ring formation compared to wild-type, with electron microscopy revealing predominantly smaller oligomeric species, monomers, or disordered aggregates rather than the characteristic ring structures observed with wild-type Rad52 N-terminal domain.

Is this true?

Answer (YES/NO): NO